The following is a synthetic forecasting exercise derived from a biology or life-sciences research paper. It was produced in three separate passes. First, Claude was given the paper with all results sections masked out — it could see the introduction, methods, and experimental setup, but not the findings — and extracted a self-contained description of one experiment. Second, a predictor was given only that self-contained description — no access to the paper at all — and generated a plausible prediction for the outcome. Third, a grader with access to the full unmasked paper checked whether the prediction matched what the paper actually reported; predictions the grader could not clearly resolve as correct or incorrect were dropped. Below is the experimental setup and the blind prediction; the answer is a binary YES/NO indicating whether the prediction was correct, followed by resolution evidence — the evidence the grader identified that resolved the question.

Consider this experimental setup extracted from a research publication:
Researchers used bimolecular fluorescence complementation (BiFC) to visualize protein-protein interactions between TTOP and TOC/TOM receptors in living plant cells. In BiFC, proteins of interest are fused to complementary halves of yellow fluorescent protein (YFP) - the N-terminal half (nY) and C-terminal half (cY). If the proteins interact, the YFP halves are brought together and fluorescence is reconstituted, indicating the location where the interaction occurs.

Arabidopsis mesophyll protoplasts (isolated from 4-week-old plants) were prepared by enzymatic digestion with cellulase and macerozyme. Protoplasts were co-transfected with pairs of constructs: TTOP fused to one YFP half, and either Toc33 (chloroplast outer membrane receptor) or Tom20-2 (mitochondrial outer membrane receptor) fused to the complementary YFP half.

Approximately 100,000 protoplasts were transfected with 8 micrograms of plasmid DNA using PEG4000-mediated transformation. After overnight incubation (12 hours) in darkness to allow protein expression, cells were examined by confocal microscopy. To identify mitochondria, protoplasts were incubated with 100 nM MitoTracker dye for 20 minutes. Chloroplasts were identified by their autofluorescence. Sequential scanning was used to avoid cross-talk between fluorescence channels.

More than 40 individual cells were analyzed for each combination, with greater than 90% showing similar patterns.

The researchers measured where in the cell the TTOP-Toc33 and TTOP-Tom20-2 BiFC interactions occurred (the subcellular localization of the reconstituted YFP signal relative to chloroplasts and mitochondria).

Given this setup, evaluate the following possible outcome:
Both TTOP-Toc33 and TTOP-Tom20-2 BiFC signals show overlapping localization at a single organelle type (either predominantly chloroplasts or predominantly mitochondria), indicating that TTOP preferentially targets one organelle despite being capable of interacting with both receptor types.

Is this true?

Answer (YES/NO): NO